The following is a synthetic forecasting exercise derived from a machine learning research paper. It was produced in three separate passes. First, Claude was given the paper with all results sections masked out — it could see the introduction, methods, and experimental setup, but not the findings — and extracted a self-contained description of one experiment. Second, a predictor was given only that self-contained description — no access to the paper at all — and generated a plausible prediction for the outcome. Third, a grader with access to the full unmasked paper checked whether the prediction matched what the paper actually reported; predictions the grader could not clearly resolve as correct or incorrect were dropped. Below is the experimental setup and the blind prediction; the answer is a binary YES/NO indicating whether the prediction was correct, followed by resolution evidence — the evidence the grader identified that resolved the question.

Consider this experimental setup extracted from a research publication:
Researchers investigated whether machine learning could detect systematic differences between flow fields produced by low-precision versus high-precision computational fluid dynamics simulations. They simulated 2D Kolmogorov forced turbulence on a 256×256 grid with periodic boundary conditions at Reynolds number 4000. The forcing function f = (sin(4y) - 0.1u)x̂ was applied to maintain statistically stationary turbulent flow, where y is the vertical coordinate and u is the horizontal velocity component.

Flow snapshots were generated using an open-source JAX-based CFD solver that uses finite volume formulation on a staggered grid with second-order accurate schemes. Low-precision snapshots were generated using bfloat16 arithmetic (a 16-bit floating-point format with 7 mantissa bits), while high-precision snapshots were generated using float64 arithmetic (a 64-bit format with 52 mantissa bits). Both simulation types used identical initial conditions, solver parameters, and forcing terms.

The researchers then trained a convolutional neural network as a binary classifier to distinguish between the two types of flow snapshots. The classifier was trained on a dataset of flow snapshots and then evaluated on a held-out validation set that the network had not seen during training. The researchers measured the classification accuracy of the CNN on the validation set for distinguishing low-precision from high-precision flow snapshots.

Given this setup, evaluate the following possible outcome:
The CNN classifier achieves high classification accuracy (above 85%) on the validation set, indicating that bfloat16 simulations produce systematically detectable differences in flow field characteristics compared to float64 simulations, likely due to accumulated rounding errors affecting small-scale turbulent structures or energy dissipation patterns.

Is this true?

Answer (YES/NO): NO